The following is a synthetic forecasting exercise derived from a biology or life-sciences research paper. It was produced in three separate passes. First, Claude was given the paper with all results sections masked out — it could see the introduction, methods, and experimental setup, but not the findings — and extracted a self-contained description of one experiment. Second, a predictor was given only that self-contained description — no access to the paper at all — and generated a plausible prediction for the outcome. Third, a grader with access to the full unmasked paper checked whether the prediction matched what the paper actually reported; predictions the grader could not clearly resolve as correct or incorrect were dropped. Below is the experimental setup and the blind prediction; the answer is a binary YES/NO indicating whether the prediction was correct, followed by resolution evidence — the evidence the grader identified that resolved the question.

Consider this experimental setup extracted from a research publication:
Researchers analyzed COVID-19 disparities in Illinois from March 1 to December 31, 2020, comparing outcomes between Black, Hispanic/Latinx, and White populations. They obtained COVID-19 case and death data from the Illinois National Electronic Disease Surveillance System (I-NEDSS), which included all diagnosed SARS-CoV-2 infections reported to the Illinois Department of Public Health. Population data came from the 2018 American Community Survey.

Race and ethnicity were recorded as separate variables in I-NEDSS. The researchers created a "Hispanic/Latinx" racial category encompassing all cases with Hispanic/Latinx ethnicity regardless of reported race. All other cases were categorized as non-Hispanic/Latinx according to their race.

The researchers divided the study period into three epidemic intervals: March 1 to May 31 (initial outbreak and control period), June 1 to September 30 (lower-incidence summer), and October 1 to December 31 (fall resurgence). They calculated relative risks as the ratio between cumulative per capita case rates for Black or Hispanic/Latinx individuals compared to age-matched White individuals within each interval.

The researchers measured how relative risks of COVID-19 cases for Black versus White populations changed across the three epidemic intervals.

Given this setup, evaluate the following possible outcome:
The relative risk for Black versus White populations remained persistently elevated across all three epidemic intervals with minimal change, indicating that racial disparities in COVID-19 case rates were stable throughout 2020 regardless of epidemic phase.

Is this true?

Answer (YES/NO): NO